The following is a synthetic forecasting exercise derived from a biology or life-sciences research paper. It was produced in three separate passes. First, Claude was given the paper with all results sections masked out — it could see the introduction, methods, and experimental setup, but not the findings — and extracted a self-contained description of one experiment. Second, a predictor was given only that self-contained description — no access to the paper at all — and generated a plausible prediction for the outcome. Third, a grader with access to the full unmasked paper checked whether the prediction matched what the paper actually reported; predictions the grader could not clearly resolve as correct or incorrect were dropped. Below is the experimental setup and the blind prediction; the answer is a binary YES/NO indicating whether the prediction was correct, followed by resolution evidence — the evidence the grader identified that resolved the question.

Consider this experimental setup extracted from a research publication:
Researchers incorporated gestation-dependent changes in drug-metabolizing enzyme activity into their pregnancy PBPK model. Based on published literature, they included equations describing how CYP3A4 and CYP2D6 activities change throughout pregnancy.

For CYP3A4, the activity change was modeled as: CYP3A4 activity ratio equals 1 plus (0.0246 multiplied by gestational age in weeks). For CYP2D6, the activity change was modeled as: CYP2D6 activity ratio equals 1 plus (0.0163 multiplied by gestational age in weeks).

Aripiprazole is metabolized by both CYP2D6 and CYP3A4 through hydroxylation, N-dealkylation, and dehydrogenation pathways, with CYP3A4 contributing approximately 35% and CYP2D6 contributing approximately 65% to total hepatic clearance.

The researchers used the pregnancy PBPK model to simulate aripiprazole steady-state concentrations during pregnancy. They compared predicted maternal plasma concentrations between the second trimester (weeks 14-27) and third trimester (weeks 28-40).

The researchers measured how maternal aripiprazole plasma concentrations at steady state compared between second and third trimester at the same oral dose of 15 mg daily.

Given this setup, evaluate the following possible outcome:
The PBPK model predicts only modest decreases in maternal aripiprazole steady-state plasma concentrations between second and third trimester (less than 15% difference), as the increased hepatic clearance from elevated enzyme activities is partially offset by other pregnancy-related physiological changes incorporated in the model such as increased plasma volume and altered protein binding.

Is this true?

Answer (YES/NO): NO